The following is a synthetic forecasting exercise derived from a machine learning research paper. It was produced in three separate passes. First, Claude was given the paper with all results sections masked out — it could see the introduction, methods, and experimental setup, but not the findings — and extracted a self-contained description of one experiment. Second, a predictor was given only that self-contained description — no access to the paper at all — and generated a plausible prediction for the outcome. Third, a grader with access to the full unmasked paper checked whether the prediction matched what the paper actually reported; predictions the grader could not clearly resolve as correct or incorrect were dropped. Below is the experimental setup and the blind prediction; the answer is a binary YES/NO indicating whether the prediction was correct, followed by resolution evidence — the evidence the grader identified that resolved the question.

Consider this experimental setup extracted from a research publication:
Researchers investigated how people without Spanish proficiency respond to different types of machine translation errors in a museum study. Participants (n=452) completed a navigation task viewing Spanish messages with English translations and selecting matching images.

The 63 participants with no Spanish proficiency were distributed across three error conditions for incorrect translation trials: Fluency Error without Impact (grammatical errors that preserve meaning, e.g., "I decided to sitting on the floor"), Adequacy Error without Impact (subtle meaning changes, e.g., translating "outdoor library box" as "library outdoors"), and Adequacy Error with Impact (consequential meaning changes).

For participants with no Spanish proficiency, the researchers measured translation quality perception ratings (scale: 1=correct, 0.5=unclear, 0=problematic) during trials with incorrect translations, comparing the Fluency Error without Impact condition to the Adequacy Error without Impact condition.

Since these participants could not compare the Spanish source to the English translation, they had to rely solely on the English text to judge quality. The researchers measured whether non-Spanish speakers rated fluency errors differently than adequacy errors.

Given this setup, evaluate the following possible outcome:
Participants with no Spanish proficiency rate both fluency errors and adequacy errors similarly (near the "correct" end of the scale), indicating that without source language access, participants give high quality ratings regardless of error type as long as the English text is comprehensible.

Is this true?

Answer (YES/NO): YES